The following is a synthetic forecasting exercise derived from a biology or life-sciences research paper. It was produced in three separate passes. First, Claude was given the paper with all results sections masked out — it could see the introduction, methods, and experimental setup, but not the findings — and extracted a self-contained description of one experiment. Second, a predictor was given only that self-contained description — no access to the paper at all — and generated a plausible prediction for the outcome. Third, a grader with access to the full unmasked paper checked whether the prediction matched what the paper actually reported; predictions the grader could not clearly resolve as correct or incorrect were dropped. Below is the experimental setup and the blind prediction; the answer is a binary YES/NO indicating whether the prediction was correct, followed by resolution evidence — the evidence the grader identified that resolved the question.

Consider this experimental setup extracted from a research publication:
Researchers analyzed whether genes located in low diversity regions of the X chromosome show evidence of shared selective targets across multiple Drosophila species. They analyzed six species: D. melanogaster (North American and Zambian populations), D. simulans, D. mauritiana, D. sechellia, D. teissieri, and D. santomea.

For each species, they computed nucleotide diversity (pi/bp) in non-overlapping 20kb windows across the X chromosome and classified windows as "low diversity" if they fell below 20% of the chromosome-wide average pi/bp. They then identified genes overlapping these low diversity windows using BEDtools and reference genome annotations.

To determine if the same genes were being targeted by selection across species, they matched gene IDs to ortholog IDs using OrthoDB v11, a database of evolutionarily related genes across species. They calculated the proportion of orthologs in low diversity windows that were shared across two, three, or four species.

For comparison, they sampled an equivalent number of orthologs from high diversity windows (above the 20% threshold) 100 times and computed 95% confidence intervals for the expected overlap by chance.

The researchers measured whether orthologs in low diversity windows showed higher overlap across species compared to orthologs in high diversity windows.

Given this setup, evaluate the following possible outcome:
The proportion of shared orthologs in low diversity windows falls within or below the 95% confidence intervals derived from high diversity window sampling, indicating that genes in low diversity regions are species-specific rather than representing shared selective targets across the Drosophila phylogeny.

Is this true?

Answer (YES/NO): NO